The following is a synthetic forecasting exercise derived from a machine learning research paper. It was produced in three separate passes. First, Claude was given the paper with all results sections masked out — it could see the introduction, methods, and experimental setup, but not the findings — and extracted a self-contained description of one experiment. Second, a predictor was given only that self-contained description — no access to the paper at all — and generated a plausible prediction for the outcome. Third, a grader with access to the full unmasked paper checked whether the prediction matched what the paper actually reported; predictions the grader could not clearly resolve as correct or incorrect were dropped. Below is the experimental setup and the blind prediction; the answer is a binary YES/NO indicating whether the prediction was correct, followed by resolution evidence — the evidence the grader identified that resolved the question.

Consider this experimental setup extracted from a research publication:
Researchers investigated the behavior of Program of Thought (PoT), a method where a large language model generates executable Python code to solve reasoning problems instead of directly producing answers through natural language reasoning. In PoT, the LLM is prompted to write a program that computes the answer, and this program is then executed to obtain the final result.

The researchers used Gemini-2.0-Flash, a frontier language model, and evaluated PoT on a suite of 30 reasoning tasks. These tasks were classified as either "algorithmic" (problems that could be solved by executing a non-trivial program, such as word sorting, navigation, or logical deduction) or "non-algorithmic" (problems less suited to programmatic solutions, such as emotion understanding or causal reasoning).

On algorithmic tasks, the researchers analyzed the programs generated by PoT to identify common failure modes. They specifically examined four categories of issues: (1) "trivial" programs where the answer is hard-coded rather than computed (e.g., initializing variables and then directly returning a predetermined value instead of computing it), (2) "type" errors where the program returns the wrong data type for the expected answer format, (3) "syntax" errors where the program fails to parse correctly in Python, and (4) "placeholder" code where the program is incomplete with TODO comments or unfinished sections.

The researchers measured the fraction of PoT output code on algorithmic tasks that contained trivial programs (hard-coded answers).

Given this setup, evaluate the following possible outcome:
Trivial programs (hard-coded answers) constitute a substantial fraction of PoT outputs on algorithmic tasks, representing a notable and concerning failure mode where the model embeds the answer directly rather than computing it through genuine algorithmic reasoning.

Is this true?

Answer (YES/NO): YES